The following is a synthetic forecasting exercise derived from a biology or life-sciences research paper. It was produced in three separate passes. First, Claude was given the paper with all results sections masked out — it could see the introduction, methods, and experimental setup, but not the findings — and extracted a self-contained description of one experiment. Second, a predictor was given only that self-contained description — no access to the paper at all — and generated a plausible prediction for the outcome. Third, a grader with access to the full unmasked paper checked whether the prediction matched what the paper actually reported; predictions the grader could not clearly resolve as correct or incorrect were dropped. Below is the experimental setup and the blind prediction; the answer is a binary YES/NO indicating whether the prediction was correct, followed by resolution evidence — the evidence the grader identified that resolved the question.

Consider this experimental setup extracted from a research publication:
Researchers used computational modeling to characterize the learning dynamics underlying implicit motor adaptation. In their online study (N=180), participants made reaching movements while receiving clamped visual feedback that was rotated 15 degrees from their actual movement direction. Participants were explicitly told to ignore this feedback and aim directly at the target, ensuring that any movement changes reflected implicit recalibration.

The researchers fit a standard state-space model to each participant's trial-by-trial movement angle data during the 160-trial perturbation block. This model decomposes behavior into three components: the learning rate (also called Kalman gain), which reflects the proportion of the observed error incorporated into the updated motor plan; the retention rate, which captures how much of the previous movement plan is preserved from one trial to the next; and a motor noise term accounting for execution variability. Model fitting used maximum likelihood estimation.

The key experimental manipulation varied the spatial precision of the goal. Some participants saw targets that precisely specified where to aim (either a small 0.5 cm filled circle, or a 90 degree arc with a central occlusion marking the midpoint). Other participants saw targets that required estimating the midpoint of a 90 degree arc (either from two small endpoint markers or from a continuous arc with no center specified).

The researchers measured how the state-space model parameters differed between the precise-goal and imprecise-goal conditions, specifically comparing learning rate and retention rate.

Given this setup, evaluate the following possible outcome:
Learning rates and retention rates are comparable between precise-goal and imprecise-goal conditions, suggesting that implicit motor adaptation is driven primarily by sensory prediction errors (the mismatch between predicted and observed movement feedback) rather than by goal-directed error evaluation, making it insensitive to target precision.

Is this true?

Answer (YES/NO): NO